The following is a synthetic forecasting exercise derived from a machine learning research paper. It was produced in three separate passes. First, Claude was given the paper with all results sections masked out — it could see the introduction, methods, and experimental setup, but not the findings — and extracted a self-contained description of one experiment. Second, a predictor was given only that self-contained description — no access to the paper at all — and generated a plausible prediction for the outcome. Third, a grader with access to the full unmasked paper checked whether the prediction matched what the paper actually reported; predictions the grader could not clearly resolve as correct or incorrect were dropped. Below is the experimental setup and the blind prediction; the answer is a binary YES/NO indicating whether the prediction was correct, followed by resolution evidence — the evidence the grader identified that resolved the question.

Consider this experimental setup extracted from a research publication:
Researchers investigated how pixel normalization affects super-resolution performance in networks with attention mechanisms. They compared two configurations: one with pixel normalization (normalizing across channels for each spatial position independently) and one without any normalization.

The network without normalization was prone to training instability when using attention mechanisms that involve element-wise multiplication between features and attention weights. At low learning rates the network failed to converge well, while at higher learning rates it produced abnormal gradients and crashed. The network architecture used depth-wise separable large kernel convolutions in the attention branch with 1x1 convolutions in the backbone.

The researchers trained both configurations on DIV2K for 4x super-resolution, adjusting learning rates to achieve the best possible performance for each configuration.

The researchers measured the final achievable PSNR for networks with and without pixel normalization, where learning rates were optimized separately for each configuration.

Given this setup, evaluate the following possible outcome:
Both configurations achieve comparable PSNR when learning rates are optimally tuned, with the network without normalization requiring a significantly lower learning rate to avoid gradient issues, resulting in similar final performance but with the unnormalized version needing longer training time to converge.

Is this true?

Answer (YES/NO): NO